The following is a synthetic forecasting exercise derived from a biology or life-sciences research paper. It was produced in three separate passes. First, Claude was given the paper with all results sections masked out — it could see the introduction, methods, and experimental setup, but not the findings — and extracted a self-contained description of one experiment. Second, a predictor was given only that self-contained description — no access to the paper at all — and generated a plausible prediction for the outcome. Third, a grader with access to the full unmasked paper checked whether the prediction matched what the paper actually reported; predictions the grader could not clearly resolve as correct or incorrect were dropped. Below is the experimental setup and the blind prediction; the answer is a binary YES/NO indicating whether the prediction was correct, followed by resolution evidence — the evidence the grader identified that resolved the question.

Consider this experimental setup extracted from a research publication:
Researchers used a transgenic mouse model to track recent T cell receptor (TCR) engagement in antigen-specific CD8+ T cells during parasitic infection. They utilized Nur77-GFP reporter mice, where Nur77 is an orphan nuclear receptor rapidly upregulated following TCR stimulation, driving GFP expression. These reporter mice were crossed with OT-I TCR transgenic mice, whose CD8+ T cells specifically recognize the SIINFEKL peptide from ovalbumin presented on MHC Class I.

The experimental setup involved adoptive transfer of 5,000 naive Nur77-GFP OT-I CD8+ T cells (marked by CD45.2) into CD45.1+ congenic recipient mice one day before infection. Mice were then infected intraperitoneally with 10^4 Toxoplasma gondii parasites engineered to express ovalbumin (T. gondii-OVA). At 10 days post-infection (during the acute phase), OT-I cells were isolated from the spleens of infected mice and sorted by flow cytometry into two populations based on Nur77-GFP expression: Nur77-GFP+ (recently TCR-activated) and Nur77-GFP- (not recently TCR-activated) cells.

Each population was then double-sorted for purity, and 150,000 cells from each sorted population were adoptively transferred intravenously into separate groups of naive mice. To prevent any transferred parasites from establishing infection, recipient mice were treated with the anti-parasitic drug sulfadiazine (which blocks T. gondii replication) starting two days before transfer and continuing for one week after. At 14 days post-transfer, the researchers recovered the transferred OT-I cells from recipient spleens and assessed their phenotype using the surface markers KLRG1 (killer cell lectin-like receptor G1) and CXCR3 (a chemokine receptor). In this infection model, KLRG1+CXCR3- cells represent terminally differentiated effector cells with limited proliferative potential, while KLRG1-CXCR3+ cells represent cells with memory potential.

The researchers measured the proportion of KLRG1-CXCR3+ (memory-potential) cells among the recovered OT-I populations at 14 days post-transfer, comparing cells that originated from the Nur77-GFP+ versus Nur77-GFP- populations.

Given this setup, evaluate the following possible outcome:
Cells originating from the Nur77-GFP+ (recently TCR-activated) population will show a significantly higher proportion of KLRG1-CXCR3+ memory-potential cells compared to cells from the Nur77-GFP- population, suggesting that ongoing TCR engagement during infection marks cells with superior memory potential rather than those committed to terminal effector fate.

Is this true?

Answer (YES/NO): NO